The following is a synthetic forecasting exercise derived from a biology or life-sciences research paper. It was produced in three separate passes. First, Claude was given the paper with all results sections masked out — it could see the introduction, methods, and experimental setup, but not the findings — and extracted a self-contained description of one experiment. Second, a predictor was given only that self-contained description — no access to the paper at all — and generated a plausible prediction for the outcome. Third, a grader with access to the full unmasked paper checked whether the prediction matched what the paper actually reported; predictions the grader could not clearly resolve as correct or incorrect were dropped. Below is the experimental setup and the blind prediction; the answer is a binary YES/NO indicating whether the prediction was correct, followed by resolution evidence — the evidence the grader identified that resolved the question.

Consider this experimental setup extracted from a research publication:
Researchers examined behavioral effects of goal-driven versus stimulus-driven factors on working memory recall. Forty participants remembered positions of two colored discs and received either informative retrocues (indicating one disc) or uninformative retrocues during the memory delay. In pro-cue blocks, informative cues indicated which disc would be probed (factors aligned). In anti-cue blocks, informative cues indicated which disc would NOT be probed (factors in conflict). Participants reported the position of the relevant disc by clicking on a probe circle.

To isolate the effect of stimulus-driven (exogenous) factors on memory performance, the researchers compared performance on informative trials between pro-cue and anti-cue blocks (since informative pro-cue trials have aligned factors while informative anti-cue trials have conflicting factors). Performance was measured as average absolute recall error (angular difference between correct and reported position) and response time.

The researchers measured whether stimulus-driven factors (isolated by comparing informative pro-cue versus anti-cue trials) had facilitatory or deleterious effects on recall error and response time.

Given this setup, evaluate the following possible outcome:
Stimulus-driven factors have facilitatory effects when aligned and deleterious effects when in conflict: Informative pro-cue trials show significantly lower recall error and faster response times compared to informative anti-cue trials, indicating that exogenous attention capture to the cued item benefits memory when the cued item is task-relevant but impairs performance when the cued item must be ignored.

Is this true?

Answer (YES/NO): NO